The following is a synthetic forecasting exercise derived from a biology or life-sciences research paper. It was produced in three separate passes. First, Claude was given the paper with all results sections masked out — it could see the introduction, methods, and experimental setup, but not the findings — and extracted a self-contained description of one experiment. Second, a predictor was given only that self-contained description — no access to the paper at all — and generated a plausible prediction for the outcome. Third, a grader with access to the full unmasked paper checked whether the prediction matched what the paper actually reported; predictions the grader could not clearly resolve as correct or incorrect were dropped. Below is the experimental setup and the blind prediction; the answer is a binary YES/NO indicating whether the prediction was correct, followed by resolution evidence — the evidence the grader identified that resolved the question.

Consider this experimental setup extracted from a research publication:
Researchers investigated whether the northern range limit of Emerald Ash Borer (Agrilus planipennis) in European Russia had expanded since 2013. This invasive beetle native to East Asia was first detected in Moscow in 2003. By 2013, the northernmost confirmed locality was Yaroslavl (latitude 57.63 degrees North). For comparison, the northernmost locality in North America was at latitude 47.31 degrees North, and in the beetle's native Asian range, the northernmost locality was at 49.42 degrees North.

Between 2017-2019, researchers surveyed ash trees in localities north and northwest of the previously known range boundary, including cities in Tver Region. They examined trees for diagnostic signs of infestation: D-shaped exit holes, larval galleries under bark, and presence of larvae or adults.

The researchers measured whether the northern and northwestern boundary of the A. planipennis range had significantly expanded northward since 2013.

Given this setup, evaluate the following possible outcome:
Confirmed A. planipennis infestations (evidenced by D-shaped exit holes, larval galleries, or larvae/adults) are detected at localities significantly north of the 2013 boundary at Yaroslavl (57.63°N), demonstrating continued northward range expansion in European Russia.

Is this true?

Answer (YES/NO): NO